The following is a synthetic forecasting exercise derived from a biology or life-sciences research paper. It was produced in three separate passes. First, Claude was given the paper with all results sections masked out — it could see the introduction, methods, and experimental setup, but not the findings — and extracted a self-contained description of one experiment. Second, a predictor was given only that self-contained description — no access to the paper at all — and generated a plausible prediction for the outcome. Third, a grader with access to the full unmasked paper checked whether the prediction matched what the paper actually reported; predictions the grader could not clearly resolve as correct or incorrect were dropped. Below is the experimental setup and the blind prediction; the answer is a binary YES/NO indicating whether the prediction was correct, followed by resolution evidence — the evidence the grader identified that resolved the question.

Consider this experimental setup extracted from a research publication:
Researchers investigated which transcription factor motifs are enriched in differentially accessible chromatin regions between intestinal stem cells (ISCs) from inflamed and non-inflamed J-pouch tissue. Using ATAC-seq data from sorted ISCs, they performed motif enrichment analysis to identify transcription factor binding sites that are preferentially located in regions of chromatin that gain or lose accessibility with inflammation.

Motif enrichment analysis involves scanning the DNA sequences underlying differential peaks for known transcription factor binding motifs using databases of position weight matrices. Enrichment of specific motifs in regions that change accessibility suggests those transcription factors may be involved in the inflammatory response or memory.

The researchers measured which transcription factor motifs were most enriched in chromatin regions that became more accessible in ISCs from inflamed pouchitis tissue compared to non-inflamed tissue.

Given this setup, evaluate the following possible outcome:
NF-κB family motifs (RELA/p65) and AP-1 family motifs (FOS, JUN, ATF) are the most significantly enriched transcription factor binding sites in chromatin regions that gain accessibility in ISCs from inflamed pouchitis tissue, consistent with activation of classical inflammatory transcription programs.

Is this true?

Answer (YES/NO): NO